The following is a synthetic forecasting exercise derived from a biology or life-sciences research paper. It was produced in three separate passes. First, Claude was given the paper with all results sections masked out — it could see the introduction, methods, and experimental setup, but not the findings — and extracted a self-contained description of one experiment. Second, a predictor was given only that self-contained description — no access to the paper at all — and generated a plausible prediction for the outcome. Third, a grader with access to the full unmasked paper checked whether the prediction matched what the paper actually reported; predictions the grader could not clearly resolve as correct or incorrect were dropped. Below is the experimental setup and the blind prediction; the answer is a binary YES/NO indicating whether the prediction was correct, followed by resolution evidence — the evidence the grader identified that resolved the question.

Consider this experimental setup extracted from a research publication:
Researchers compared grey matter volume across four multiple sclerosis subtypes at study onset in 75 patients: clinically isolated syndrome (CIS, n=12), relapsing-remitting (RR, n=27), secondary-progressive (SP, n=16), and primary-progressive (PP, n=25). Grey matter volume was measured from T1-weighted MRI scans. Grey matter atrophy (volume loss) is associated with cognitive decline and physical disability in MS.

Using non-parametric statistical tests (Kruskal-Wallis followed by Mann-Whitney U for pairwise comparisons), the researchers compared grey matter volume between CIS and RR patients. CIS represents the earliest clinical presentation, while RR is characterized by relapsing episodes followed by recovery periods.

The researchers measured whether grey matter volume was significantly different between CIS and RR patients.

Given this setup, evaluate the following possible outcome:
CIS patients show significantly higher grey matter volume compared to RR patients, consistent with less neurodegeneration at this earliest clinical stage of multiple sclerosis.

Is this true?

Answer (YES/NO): NO